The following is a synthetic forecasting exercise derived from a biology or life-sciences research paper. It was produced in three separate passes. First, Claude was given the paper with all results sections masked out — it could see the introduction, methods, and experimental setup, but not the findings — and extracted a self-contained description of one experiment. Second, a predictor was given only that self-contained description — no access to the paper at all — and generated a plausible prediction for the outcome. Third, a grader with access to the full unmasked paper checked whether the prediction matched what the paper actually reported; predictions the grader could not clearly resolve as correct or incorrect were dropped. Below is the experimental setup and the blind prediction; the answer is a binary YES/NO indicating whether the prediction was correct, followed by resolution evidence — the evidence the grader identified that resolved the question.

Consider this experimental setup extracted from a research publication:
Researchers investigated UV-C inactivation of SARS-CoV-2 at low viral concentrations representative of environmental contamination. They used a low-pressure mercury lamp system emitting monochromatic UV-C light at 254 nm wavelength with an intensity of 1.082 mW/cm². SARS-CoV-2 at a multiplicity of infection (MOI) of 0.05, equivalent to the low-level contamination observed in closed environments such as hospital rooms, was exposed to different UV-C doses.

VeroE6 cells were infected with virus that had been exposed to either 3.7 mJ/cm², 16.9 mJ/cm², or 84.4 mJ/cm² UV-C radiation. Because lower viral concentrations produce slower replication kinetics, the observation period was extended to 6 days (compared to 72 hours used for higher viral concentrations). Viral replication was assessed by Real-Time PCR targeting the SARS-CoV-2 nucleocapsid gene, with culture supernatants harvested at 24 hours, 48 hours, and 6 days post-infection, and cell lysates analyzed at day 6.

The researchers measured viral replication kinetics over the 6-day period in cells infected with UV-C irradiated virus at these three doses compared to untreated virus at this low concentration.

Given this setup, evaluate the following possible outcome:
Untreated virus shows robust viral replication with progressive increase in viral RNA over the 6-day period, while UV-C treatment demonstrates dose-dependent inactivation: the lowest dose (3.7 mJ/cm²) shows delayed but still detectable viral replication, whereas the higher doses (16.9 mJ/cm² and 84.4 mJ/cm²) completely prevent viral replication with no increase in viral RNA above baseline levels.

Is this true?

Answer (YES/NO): NO